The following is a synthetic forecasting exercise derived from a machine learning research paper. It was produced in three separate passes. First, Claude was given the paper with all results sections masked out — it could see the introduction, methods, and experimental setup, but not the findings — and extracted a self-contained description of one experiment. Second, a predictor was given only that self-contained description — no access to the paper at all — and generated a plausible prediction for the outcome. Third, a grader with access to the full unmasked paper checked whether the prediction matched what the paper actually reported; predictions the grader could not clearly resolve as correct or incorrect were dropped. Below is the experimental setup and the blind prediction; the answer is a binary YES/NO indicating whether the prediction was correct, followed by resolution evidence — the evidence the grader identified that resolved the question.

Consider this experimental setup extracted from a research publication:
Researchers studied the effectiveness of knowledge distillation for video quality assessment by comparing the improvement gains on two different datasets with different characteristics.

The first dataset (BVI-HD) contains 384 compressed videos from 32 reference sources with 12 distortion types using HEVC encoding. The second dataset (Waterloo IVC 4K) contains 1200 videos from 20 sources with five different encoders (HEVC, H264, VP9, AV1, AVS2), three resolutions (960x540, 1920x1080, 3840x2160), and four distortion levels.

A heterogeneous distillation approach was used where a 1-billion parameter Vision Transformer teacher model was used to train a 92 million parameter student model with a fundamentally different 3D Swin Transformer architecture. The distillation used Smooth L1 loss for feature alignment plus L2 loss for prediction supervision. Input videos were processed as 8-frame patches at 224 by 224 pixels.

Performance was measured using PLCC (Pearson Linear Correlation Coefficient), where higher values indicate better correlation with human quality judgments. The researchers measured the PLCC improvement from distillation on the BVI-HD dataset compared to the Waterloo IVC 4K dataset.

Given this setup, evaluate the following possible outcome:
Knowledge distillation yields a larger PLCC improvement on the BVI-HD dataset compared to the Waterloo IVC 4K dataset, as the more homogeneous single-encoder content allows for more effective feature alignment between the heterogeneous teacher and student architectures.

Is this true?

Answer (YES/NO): YES